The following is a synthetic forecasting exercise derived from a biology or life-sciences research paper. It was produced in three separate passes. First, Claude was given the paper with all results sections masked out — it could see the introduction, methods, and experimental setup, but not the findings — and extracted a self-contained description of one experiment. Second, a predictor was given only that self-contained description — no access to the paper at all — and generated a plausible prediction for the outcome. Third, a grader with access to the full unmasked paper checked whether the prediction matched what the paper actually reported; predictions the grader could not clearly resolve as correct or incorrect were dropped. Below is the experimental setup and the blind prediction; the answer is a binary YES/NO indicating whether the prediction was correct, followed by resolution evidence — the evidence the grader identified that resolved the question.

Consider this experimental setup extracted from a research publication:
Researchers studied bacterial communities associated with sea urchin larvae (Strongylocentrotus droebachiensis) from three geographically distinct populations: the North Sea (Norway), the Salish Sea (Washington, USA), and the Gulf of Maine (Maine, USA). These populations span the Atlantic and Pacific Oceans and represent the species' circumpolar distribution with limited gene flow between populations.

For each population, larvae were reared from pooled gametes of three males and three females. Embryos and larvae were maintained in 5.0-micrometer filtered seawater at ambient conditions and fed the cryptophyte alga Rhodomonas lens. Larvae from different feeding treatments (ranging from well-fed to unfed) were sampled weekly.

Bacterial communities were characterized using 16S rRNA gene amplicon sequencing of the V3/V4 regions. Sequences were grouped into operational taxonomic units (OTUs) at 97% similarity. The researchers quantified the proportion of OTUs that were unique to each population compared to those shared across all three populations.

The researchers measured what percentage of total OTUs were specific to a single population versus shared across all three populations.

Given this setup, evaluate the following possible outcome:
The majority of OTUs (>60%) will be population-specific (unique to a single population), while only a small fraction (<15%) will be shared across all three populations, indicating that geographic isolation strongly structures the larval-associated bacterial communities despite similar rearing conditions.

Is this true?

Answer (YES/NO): NO